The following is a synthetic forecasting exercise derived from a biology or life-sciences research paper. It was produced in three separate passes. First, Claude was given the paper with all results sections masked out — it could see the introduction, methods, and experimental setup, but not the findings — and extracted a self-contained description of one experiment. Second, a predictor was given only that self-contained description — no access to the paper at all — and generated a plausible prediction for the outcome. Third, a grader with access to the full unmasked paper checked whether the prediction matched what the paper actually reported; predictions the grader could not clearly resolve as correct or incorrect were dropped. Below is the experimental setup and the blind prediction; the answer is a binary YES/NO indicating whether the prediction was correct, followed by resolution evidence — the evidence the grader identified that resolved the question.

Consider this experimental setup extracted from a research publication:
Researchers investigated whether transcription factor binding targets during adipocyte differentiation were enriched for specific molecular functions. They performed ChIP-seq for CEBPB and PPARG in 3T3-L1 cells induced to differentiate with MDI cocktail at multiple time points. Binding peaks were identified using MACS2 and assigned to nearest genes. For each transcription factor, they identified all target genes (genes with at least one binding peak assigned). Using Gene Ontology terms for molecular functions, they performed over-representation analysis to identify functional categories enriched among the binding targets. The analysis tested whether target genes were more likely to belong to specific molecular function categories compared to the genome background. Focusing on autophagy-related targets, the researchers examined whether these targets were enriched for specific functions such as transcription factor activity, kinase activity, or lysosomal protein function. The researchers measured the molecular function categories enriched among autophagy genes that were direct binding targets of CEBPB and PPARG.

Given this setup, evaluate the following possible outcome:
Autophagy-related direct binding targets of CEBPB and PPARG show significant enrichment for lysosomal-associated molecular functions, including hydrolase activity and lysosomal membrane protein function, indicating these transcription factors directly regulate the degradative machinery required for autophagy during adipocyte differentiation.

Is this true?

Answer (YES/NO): NO